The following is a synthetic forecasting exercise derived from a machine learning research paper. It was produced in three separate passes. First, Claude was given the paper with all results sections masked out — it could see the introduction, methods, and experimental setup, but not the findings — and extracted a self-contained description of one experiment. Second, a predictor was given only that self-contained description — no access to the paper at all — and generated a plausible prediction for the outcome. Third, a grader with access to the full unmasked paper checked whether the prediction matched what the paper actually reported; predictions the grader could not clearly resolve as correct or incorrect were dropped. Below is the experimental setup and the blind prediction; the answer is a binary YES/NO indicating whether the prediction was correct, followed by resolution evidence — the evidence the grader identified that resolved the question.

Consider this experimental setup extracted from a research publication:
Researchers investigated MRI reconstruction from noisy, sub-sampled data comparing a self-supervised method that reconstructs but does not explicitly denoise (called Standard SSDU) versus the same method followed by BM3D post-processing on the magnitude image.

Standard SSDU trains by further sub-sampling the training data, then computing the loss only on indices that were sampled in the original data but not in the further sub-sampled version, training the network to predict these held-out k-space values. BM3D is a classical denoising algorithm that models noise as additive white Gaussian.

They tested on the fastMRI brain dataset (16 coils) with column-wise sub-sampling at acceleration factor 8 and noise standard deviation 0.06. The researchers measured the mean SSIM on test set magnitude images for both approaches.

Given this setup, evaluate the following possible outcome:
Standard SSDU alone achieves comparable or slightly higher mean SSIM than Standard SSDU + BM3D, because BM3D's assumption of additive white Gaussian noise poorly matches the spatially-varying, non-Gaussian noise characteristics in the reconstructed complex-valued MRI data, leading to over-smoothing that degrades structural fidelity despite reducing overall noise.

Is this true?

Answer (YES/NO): NO